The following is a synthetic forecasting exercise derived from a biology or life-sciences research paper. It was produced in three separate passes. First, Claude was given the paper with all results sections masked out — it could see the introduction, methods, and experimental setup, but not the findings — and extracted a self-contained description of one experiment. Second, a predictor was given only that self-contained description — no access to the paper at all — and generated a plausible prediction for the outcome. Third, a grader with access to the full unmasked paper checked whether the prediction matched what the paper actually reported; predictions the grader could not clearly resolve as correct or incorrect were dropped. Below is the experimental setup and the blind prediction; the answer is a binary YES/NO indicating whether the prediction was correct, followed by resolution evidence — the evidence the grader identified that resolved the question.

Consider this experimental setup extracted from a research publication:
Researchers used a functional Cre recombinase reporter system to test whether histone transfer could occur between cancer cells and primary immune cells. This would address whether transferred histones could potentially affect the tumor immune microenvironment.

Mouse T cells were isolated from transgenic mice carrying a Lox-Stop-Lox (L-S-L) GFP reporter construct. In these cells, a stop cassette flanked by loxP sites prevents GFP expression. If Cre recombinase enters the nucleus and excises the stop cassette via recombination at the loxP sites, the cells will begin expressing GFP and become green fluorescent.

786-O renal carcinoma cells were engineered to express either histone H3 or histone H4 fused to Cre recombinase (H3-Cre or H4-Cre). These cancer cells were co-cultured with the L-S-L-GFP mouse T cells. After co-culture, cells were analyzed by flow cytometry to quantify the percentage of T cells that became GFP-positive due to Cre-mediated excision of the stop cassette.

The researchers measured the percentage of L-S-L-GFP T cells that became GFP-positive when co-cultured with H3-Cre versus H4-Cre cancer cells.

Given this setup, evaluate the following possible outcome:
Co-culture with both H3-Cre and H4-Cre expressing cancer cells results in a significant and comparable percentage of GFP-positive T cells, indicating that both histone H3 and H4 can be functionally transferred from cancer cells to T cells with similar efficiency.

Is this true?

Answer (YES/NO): NO